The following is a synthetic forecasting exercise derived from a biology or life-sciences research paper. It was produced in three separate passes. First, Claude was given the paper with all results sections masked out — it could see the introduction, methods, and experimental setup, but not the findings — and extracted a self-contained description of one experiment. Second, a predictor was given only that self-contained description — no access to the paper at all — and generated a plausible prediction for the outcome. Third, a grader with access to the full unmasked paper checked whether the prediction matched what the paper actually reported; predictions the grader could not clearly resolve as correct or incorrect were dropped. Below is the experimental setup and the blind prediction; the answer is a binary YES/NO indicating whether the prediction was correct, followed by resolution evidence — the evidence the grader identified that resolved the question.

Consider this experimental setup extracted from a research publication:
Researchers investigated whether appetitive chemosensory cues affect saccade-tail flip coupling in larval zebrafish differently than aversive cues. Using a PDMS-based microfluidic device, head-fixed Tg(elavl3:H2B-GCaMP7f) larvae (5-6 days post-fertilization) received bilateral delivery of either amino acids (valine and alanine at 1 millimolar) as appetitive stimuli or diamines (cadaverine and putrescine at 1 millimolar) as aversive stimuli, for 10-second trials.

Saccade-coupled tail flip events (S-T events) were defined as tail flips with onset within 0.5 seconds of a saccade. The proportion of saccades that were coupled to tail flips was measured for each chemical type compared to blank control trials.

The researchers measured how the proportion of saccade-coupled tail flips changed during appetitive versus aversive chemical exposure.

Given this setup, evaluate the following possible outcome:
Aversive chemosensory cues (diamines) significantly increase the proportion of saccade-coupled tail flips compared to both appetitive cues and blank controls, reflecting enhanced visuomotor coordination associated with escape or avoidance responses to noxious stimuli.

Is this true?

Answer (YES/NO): YES